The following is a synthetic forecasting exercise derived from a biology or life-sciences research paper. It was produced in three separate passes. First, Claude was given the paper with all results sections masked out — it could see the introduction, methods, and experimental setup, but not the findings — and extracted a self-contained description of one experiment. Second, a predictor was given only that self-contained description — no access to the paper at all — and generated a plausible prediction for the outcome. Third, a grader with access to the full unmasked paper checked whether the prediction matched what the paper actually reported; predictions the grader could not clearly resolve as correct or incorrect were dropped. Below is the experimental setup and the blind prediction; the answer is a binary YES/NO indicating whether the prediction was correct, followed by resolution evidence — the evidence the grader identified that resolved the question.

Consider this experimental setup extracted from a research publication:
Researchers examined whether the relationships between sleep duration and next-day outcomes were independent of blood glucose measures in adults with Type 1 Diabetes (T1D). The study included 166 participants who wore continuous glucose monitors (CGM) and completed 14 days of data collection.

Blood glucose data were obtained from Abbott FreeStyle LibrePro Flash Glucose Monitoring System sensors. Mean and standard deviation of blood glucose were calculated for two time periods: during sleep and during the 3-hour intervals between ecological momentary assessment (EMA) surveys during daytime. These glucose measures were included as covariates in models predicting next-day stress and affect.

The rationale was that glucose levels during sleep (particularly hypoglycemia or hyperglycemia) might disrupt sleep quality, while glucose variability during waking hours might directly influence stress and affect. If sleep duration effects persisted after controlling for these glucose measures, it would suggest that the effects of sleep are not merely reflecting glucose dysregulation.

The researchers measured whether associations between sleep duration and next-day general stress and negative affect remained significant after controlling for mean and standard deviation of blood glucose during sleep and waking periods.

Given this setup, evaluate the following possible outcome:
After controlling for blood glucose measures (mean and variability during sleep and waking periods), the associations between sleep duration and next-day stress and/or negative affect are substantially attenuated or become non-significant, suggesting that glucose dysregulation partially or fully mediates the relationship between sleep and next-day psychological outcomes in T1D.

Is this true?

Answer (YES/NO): NO